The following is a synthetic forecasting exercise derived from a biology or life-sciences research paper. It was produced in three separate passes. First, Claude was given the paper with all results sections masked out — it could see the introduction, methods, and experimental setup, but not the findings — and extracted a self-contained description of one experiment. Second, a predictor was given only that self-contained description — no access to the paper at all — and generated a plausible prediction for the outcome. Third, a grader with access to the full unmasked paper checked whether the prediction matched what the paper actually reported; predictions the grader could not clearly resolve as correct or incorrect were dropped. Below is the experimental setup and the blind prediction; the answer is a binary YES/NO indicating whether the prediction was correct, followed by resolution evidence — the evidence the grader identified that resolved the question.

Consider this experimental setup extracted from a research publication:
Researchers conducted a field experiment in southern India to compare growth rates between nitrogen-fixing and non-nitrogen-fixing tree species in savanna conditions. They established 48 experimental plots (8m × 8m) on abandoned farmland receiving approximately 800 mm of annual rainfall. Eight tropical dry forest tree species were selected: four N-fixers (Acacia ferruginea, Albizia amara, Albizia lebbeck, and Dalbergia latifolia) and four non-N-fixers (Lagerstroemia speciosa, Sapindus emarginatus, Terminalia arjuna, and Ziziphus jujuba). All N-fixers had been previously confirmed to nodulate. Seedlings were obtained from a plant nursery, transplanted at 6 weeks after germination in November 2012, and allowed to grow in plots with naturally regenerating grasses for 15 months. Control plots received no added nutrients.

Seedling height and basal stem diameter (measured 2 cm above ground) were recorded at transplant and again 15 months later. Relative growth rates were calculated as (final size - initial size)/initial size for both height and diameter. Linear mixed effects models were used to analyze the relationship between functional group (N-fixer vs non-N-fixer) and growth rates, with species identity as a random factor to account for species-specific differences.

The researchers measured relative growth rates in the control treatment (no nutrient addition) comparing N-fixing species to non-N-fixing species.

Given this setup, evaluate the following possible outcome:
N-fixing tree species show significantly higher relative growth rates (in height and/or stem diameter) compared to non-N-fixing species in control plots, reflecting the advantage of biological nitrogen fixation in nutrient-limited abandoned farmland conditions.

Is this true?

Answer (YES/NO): NO